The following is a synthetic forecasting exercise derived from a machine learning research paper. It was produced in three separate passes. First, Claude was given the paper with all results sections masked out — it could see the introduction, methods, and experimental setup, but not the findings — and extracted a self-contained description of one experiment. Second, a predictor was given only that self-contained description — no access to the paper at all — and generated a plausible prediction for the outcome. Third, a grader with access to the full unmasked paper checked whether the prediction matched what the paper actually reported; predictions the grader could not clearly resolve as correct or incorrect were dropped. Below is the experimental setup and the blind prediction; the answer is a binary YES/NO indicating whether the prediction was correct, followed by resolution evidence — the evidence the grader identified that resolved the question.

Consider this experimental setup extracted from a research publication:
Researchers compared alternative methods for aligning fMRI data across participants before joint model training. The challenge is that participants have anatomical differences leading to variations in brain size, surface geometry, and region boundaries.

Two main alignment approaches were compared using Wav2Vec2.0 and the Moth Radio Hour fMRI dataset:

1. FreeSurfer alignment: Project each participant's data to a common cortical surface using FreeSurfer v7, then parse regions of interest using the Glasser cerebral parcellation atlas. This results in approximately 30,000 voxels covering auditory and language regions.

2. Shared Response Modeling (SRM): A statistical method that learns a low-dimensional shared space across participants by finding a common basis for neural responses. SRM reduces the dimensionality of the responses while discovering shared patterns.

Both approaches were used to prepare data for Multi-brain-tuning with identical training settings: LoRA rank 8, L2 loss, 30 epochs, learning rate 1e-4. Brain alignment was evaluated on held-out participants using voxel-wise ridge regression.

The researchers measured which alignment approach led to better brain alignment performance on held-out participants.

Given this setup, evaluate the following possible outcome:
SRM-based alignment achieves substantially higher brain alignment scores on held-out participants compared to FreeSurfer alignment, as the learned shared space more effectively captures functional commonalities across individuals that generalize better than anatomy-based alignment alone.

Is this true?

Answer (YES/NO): NO